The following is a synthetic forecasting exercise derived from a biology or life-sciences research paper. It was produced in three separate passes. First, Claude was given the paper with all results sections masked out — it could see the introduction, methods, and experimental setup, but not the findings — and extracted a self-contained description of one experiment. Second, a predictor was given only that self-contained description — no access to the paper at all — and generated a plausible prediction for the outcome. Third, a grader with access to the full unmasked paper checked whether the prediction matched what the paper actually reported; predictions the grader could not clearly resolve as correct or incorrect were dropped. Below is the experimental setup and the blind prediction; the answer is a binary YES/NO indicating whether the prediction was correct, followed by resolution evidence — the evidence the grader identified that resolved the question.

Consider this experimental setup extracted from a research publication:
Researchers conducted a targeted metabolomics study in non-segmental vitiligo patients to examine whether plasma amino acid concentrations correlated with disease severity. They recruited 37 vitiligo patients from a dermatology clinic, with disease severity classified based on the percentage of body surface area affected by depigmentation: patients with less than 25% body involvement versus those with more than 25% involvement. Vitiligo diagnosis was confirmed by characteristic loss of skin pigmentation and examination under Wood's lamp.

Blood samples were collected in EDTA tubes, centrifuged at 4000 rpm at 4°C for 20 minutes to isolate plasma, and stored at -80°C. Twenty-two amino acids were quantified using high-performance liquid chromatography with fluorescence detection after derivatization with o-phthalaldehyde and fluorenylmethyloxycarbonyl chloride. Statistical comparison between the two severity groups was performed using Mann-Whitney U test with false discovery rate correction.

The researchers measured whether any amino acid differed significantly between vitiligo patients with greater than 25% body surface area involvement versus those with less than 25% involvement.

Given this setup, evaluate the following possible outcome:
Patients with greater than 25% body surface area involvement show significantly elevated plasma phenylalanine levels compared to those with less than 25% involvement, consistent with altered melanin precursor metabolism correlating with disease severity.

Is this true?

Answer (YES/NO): NO